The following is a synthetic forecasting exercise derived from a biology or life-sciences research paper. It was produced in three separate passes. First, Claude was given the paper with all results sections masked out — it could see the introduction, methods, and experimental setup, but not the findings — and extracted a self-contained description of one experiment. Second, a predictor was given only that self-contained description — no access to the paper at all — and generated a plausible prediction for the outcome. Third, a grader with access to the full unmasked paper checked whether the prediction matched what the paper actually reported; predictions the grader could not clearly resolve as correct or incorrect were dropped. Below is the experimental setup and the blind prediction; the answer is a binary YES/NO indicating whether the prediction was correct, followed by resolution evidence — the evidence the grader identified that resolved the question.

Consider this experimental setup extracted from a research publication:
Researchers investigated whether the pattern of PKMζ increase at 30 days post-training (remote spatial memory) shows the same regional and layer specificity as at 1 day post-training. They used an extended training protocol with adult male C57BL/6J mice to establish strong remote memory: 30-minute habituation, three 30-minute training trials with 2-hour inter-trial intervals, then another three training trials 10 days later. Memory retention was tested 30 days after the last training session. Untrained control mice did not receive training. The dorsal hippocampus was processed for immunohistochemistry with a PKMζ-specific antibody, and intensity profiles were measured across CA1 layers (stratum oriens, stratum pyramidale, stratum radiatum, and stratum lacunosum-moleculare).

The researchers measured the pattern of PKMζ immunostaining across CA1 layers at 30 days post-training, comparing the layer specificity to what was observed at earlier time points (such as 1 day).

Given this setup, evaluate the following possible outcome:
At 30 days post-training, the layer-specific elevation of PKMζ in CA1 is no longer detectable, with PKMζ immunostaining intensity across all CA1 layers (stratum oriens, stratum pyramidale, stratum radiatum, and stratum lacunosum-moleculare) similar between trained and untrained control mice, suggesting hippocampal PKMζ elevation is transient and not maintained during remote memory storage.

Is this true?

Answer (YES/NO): NO